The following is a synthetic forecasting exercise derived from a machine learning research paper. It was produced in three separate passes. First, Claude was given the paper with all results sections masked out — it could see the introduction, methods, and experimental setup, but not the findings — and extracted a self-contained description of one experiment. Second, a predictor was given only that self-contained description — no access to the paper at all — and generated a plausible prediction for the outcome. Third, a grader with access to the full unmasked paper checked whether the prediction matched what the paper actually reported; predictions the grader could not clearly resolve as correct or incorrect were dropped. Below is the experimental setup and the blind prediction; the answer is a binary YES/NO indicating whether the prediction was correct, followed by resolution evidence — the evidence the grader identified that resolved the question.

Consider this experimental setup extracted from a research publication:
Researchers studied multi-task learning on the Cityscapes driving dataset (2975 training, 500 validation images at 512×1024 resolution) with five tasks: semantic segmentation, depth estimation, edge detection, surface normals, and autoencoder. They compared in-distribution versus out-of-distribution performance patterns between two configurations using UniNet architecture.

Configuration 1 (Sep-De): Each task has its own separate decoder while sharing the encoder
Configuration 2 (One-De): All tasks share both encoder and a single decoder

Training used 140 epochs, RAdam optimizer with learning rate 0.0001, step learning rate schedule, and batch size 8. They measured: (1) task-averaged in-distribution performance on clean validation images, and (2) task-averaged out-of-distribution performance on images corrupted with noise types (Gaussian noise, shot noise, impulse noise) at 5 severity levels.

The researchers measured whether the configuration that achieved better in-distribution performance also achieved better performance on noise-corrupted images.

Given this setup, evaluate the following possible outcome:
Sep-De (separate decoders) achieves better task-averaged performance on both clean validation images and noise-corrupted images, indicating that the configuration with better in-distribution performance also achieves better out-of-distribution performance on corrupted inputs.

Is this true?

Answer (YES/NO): NO